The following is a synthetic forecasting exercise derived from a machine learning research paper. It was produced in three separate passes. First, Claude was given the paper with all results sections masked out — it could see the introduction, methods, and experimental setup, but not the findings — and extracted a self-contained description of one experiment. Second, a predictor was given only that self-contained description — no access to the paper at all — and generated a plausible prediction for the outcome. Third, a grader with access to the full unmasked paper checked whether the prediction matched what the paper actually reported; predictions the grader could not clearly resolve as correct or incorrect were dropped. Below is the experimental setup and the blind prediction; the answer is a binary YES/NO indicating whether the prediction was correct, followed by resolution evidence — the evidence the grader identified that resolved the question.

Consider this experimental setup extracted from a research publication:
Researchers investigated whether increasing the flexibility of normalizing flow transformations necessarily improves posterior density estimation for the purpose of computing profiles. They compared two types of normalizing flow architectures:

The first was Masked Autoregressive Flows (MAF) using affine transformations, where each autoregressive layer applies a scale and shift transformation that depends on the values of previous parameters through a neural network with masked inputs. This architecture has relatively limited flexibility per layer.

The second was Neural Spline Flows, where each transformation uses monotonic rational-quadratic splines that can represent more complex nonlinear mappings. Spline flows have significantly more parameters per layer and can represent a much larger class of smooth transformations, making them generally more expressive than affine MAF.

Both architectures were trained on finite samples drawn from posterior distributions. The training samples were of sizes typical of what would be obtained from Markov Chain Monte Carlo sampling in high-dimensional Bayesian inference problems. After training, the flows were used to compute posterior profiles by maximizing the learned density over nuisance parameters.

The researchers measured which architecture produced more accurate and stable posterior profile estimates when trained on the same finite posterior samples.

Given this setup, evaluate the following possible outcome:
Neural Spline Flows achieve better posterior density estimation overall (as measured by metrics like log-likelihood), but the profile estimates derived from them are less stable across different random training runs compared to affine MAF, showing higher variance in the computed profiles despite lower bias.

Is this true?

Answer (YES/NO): NO